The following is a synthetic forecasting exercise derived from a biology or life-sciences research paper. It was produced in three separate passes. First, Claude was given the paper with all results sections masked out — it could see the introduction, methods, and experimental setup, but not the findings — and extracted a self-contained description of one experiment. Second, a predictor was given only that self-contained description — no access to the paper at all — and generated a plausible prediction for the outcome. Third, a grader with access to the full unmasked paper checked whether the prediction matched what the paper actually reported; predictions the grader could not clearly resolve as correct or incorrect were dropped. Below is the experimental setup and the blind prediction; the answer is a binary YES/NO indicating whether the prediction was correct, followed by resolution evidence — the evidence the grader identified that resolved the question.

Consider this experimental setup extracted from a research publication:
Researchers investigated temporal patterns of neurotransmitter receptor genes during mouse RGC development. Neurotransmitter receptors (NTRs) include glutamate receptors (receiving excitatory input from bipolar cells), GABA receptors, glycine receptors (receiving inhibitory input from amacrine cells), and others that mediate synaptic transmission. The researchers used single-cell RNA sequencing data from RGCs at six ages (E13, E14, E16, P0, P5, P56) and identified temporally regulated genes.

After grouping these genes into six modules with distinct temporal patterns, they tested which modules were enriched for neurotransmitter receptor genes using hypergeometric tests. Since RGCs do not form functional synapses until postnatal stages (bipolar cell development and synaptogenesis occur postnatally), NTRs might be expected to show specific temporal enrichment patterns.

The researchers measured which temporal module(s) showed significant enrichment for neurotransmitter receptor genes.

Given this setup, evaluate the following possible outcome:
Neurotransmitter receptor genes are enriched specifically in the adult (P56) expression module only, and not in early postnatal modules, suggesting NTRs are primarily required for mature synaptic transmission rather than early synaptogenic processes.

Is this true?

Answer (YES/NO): NO